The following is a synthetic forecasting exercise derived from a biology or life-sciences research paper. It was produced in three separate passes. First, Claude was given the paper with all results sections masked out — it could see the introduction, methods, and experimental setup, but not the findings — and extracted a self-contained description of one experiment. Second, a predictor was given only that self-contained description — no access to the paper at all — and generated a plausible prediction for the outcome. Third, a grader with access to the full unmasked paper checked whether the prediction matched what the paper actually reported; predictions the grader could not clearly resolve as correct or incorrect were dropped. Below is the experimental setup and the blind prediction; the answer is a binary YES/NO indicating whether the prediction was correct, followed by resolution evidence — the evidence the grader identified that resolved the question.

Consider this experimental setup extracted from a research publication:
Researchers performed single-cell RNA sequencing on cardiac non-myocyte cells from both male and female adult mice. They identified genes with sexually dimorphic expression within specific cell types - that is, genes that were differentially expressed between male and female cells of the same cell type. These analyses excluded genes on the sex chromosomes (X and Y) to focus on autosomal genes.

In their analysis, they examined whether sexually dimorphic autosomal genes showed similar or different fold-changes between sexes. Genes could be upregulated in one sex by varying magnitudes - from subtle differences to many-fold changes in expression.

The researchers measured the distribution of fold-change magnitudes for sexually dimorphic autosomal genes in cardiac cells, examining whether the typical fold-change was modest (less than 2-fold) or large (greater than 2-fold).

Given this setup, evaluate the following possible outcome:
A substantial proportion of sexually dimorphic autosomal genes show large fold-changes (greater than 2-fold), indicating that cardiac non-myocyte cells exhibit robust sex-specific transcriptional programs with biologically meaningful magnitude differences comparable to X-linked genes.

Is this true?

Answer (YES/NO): NO